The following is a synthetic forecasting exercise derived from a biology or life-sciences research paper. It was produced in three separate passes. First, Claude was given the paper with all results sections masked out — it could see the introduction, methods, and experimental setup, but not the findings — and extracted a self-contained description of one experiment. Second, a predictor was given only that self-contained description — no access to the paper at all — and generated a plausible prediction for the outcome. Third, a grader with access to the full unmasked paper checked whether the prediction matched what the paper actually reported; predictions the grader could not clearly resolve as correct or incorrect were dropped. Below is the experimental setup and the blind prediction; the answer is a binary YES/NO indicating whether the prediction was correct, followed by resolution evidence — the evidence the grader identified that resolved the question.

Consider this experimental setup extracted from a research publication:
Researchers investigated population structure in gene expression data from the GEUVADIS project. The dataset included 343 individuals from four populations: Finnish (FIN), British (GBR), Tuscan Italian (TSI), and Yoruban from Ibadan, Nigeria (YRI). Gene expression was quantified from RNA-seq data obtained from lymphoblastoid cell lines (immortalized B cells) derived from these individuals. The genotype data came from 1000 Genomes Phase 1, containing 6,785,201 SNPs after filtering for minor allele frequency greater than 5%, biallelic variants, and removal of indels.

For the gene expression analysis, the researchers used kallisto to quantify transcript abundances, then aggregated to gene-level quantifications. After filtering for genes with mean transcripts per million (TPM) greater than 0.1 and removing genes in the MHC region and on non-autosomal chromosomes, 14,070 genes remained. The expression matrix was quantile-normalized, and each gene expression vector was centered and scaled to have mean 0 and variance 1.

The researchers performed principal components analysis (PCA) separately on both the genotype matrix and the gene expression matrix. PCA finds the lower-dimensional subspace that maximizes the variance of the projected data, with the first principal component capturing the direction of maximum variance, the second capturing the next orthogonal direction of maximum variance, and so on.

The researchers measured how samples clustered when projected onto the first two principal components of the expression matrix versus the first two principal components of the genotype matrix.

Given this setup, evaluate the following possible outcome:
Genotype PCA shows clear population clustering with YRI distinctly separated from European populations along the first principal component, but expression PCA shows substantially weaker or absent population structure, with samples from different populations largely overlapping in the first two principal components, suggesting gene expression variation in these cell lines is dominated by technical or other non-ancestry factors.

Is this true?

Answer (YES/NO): YES